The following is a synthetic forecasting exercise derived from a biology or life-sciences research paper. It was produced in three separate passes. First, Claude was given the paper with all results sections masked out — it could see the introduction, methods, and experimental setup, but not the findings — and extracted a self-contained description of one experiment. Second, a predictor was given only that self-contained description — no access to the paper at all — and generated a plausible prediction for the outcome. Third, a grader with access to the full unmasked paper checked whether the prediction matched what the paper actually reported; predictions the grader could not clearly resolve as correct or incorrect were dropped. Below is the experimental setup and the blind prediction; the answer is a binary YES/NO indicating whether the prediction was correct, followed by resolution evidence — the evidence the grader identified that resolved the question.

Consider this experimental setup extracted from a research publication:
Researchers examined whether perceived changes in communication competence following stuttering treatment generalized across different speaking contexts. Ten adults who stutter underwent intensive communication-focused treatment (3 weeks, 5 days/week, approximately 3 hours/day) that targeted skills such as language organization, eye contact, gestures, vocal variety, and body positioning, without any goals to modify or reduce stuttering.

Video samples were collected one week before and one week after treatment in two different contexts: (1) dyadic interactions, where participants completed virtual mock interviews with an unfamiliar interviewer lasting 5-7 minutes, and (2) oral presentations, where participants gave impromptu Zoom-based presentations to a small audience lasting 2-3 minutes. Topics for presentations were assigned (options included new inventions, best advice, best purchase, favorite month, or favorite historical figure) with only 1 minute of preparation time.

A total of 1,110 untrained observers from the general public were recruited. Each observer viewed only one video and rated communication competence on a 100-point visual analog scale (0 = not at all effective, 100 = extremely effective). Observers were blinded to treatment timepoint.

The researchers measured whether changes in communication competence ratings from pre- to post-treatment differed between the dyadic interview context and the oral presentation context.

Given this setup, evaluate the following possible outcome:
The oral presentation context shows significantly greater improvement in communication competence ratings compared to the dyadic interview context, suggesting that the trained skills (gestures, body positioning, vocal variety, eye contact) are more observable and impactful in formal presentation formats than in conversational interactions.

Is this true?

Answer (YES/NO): NO